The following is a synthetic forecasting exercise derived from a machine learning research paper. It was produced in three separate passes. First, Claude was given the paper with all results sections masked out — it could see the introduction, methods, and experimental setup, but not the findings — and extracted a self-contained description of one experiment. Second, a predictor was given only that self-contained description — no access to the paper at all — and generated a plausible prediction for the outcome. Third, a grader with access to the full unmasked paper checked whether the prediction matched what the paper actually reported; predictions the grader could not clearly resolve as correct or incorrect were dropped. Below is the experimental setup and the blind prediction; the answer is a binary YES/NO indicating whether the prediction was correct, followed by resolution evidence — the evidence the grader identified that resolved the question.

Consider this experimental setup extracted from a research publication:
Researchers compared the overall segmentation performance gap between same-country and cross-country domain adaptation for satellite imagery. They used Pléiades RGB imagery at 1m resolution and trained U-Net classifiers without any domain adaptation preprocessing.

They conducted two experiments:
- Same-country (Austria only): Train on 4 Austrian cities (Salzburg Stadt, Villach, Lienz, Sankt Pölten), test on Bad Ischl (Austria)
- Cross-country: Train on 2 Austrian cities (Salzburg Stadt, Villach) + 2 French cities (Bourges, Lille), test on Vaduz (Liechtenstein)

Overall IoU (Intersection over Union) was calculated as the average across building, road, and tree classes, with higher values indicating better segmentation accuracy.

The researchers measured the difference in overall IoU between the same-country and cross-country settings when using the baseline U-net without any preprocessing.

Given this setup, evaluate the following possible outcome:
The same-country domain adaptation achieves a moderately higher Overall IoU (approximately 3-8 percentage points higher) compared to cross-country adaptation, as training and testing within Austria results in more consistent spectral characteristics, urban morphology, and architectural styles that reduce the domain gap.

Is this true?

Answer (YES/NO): NO